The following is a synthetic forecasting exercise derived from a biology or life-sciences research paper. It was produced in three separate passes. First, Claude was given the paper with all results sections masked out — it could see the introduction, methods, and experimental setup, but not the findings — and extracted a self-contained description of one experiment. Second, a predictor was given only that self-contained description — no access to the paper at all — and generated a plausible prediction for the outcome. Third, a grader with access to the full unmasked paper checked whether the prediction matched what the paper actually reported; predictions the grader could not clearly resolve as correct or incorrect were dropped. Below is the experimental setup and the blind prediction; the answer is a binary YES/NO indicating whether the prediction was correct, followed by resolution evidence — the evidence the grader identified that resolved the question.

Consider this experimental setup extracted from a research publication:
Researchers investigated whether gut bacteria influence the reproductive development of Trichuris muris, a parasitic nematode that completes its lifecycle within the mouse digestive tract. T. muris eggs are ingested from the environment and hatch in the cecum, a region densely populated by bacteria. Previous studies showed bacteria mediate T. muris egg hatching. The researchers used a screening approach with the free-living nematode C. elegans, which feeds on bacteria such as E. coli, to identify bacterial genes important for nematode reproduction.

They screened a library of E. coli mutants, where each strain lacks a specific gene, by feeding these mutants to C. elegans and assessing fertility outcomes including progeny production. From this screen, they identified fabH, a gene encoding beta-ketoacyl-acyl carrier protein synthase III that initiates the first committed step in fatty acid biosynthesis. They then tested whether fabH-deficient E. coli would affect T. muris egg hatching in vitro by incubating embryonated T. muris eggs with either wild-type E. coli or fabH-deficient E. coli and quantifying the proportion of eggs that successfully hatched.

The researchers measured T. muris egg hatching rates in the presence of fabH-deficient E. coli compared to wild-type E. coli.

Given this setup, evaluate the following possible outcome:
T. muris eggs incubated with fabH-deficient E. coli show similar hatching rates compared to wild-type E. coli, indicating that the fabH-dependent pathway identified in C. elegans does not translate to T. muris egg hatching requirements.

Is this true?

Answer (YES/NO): NO